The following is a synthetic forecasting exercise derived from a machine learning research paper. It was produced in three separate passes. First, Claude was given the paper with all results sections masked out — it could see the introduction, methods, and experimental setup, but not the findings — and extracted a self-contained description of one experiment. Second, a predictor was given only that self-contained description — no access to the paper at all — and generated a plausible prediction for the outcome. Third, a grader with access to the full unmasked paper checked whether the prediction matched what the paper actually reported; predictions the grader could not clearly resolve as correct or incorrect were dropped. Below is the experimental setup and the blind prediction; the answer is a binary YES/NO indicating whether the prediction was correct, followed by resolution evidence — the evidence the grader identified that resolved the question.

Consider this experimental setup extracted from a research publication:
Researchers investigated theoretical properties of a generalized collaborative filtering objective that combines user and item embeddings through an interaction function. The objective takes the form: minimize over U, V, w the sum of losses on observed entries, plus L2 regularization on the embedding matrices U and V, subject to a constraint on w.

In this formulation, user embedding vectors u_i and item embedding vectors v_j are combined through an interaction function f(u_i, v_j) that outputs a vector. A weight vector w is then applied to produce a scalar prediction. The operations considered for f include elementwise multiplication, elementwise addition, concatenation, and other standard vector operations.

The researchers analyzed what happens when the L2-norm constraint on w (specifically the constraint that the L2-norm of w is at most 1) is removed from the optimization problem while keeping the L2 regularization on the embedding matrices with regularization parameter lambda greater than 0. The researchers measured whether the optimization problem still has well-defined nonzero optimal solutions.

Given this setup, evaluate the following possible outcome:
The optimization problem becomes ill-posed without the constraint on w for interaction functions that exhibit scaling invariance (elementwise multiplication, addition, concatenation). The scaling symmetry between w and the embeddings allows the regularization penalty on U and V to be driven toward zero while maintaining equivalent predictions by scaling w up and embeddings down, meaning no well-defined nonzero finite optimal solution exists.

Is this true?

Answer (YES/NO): YES